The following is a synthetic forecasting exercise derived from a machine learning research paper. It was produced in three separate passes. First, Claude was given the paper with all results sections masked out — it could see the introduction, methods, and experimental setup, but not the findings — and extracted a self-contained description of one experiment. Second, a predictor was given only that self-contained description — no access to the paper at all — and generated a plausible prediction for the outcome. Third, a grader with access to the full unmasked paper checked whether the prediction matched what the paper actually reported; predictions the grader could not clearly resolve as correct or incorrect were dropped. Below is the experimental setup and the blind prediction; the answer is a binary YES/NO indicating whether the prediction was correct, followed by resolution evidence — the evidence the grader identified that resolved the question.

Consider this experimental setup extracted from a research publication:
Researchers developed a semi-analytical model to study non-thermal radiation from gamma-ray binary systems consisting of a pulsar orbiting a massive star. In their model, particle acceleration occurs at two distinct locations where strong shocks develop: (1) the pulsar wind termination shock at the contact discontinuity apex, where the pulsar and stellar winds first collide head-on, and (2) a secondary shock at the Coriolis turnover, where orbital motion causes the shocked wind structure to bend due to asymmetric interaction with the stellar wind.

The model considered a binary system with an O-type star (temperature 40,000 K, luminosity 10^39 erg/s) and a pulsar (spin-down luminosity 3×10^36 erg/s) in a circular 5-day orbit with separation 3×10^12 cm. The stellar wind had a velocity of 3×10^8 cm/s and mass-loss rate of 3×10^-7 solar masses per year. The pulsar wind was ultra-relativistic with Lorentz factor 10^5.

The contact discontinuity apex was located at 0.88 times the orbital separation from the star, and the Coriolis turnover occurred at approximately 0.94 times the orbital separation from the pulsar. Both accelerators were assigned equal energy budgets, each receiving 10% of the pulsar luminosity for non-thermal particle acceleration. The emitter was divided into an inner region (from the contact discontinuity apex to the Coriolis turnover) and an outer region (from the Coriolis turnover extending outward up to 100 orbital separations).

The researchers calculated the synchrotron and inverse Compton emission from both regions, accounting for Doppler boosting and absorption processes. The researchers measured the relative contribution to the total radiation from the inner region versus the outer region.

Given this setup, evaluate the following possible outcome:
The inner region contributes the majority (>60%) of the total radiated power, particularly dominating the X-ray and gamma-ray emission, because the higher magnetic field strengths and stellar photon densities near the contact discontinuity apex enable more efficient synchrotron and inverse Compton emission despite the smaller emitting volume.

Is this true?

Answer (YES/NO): NO